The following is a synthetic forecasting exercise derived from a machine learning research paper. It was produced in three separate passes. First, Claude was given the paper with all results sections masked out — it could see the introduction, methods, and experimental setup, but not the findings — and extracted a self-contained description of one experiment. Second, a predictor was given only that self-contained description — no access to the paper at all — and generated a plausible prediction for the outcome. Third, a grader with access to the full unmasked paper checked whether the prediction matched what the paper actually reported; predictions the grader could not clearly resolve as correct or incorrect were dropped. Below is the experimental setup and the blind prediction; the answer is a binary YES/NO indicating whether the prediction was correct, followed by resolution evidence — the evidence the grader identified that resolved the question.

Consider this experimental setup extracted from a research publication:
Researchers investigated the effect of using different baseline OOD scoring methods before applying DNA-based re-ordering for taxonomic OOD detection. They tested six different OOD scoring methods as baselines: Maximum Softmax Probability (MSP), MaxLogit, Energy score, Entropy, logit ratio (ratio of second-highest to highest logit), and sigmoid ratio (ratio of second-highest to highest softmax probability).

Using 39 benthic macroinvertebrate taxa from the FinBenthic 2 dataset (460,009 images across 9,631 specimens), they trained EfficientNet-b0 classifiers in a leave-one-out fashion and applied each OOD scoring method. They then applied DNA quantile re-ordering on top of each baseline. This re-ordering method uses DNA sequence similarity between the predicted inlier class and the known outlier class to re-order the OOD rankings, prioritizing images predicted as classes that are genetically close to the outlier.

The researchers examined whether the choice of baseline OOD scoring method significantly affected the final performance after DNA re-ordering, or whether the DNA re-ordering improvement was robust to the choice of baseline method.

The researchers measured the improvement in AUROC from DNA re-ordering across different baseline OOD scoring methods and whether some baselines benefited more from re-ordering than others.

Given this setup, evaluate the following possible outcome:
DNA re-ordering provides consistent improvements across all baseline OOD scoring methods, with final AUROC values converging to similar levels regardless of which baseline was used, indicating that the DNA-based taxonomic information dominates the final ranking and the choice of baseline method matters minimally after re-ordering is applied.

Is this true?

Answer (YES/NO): NO